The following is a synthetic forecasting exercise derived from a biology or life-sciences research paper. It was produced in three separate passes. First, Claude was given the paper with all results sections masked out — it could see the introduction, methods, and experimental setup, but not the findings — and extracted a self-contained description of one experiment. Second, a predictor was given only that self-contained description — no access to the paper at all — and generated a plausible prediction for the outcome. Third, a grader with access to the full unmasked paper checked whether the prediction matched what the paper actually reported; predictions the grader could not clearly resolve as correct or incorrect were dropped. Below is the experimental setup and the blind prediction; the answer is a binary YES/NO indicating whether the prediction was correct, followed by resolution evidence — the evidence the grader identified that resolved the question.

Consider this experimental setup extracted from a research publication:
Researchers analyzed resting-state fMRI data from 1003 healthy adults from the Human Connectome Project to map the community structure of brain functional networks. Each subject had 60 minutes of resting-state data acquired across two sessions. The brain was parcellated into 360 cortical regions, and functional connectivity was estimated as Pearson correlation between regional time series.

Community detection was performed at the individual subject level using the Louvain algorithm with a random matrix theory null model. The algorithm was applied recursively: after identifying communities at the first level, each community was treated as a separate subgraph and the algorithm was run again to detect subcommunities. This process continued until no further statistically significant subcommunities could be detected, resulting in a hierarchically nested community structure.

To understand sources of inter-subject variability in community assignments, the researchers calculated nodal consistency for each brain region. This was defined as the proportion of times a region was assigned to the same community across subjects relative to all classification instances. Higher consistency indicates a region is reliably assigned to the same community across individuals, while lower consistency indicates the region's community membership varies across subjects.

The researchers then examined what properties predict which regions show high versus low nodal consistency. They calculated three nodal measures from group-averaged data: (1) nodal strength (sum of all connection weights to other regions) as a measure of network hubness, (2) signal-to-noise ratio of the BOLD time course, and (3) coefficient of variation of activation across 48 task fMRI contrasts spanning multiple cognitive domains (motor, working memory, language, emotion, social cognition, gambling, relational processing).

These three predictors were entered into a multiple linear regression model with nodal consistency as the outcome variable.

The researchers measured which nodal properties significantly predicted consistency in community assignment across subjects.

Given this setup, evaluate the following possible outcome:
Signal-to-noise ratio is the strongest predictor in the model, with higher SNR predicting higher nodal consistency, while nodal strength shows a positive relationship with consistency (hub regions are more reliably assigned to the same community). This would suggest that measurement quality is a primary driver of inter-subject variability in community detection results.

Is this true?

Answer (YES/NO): NO